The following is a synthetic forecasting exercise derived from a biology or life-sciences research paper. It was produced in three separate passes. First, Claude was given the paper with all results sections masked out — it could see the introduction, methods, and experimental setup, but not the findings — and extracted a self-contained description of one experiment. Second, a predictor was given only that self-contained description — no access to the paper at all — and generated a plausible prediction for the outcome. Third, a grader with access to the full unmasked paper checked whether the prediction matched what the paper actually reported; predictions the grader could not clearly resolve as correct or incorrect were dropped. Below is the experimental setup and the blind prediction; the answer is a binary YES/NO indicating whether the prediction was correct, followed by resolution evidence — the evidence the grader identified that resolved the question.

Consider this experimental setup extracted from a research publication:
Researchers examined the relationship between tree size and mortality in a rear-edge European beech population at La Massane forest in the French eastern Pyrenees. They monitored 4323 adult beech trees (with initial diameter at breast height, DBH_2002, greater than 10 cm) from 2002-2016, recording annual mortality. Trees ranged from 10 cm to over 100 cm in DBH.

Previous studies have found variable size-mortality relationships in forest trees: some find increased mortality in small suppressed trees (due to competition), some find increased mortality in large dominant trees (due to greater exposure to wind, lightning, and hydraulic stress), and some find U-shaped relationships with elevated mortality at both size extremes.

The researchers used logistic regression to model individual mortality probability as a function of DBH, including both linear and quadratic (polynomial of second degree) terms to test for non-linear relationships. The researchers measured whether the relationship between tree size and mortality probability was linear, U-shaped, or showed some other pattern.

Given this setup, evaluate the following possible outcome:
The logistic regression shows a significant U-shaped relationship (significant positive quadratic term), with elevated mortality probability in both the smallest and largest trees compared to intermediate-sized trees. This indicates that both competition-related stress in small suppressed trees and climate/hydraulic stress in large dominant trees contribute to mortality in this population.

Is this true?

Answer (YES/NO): YES